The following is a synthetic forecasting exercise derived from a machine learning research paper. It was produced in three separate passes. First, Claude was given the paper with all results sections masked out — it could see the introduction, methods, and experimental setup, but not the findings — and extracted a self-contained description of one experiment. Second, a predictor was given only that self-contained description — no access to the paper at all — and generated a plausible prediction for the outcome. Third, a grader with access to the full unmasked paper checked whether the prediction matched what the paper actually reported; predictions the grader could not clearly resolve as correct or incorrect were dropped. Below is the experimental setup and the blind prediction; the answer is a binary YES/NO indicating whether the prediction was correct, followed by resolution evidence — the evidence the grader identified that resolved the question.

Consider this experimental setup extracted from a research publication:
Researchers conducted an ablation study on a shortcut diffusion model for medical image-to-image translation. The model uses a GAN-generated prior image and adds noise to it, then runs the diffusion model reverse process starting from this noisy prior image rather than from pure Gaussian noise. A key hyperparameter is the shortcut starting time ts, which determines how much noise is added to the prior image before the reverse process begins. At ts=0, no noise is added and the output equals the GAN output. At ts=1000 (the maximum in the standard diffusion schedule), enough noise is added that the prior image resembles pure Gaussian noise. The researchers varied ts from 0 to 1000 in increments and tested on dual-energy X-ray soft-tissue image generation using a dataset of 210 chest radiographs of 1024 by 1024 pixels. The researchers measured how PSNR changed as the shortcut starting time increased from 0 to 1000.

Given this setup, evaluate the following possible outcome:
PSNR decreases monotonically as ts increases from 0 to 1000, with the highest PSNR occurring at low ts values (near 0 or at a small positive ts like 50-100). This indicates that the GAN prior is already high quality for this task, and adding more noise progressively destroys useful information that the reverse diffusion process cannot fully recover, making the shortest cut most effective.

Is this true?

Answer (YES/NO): NO